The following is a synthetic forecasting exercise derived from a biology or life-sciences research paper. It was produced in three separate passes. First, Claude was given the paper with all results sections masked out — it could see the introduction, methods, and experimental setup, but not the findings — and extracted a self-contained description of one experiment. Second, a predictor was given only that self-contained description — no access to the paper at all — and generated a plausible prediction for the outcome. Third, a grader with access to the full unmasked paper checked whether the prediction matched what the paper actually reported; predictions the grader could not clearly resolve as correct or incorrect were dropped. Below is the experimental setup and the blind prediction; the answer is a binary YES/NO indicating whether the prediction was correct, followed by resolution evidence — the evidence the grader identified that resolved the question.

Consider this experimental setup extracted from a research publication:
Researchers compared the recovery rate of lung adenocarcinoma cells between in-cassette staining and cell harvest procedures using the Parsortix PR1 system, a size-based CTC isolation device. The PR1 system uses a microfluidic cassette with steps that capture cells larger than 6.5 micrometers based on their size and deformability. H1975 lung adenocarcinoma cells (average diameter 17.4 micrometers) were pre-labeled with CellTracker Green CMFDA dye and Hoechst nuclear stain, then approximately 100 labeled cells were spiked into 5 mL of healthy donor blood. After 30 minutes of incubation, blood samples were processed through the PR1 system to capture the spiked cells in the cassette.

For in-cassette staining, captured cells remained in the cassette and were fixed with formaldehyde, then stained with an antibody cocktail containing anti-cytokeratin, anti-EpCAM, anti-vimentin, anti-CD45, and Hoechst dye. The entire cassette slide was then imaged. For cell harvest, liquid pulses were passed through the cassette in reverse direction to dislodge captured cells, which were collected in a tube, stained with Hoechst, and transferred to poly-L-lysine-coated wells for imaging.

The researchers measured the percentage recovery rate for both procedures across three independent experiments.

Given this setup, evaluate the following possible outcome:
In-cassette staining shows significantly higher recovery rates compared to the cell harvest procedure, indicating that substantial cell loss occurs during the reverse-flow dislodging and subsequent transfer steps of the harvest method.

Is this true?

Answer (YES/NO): NO